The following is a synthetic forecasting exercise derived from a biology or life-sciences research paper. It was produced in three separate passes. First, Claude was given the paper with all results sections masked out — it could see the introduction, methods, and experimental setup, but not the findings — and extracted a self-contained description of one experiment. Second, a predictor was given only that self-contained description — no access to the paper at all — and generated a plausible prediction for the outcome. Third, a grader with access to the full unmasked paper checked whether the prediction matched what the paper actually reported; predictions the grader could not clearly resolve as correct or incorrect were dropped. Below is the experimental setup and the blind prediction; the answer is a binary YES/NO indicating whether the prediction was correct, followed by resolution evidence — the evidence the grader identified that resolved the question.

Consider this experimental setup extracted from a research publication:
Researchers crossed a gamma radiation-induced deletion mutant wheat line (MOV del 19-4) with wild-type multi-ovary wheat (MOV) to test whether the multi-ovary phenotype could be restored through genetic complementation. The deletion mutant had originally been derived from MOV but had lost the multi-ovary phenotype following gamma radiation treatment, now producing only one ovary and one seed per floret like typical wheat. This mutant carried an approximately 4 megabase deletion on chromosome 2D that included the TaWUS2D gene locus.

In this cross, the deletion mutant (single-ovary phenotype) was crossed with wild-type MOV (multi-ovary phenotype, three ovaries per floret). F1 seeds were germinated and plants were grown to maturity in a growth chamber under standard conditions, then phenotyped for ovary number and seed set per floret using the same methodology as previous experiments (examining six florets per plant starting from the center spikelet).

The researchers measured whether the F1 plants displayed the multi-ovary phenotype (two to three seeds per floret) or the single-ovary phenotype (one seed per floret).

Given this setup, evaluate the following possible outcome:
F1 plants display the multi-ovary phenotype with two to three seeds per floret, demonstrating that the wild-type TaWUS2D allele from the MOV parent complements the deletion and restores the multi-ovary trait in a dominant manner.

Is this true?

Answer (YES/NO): YES